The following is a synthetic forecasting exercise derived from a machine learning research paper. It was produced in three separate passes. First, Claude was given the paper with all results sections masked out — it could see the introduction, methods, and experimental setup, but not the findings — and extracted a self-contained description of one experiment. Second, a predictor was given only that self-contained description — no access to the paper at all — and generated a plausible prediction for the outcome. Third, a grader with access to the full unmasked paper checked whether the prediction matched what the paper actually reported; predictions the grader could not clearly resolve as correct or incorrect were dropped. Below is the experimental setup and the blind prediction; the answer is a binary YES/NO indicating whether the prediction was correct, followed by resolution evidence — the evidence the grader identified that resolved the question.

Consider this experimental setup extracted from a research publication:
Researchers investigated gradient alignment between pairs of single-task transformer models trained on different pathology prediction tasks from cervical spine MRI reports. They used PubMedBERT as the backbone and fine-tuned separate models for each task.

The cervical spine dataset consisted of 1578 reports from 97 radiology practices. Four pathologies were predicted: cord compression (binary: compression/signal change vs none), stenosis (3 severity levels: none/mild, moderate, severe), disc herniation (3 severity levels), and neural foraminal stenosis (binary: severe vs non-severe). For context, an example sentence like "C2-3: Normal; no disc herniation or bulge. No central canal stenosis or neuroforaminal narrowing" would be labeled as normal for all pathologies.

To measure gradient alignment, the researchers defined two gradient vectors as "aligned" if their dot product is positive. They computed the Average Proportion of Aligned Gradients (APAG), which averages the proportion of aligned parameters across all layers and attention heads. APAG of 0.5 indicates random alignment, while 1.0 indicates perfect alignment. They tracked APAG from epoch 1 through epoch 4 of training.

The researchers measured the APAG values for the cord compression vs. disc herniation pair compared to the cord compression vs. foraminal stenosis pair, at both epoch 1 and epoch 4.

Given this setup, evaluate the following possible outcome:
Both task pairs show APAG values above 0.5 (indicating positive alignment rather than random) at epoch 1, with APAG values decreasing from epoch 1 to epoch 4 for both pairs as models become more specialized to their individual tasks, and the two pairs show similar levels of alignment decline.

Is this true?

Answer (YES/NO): NO